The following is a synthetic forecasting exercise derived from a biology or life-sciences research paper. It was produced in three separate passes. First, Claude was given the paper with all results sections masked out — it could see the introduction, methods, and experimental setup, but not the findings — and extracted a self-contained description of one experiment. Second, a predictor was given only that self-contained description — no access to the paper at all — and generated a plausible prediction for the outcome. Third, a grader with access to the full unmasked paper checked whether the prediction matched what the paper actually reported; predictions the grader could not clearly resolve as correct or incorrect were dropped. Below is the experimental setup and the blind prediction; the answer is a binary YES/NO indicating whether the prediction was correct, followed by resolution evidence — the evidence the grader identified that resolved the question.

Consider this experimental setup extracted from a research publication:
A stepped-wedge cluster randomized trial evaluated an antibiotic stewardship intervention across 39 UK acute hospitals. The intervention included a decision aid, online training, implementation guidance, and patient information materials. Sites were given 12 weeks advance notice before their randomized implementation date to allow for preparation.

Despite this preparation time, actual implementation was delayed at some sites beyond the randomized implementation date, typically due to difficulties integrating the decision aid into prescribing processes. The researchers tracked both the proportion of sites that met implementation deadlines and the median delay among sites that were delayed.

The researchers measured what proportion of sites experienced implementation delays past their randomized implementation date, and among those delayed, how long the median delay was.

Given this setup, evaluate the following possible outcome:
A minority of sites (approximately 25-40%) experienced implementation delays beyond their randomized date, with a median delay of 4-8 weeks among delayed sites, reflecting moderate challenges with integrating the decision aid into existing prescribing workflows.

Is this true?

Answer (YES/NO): NO